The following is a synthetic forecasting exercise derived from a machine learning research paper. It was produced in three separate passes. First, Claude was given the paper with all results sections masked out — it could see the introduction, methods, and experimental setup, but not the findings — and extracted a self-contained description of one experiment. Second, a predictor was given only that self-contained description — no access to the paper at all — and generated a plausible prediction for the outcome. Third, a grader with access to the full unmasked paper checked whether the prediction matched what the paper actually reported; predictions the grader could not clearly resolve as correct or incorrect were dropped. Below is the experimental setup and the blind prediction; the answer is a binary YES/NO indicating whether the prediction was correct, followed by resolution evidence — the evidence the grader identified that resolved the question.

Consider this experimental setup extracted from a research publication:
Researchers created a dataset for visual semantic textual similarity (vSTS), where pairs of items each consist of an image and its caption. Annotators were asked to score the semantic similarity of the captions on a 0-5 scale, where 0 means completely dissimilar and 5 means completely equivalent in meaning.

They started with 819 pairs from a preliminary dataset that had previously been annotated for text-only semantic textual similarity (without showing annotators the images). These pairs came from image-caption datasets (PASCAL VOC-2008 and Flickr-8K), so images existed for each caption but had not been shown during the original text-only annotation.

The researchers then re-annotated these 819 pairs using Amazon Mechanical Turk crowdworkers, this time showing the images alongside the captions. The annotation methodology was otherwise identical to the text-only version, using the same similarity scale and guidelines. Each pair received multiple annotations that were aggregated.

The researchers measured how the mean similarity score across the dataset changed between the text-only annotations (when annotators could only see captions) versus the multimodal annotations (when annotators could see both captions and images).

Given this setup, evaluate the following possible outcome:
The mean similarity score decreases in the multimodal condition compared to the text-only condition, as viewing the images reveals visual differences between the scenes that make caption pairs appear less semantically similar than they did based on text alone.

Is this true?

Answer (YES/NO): NO